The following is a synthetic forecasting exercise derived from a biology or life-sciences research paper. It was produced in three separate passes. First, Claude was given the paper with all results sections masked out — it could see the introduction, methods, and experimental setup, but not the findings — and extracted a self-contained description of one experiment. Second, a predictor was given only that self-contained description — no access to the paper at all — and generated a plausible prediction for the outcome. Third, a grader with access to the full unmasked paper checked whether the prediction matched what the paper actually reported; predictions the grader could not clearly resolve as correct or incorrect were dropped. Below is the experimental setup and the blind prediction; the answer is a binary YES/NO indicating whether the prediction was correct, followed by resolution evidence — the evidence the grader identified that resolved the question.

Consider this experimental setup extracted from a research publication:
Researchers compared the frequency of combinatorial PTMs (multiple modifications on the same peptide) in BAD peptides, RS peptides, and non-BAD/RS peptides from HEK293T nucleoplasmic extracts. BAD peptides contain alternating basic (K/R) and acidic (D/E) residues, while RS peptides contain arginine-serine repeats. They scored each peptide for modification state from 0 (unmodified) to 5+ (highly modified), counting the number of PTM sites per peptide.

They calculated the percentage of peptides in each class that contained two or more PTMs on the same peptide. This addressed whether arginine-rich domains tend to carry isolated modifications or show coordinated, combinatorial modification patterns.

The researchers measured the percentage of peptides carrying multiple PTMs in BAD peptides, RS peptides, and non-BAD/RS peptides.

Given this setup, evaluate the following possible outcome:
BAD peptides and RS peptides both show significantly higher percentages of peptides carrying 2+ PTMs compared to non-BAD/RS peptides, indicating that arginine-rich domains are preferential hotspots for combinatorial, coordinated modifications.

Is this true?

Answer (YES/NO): YES